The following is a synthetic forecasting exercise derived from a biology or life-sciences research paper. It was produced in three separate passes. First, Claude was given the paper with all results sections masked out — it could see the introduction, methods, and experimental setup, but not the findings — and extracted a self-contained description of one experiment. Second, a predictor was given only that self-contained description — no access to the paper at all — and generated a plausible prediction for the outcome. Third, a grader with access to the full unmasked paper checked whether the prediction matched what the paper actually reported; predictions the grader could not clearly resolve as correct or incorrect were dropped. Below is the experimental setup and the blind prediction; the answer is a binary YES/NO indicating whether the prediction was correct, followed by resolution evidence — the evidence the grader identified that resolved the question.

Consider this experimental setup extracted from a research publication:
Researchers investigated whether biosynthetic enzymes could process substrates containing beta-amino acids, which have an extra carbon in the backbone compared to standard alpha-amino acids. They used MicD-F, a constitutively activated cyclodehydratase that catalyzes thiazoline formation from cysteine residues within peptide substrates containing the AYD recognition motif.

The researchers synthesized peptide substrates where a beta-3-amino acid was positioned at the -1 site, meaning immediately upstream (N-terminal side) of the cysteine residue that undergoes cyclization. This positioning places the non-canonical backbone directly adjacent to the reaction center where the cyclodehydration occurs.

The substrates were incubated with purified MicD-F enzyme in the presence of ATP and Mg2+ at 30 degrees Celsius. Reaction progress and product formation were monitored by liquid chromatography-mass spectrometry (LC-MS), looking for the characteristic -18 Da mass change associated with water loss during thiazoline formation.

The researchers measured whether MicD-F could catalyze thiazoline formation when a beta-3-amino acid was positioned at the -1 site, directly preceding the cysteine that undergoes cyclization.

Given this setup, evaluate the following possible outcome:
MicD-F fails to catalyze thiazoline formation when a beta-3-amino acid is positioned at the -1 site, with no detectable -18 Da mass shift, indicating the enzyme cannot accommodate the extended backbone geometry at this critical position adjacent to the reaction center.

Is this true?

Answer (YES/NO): NO